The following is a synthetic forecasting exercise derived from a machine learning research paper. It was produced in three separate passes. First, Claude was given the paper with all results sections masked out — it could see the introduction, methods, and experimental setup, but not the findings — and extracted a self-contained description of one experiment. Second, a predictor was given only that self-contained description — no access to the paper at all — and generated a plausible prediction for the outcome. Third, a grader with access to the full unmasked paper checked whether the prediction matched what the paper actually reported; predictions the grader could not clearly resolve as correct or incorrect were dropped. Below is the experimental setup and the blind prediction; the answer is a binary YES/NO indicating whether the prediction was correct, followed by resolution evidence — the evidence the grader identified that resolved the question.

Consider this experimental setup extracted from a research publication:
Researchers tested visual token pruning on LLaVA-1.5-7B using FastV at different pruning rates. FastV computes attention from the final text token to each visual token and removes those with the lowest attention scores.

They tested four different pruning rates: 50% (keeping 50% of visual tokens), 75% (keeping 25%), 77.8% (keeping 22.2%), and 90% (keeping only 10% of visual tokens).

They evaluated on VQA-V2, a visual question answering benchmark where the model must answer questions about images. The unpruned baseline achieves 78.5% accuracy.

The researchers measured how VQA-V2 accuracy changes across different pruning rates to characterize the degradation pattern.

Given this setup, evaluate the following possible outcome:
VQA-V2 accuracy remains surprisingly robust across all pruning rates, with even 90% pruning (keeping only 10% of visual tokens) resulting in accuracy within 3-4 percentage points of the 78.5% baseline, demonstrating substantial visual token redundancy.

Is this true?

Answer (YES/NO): NO